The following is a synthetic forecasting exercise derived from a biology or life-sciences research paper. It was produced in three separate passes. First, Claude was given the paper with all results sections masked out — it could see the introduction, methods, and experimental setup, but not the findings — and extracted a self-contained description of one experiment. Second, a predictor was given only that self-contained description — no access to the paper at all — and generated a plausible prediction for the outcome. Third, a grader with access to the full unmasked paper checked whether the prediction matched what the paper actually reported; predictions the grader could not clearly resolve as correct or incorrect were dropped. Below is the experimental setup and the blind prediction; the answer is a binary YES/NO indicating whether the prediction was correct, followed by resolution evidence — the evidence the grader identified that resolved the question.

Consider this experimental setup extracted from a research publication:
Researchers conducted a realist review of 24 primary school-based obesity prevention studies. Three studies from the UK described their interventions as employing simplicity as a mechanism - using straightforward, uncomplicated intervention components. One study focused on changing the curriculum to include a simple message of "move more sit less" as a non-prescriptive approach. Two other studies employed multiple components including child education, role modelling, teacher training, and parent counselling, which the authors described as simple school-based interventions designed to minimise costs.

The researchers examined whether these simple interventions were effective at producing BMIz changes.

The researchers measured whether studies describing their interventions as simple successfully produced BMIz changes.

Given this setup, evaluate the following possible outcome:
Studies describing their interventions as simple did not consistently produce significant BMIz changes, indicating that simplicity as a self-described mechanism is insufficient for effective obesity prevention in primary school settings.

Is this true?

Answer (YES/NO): YES